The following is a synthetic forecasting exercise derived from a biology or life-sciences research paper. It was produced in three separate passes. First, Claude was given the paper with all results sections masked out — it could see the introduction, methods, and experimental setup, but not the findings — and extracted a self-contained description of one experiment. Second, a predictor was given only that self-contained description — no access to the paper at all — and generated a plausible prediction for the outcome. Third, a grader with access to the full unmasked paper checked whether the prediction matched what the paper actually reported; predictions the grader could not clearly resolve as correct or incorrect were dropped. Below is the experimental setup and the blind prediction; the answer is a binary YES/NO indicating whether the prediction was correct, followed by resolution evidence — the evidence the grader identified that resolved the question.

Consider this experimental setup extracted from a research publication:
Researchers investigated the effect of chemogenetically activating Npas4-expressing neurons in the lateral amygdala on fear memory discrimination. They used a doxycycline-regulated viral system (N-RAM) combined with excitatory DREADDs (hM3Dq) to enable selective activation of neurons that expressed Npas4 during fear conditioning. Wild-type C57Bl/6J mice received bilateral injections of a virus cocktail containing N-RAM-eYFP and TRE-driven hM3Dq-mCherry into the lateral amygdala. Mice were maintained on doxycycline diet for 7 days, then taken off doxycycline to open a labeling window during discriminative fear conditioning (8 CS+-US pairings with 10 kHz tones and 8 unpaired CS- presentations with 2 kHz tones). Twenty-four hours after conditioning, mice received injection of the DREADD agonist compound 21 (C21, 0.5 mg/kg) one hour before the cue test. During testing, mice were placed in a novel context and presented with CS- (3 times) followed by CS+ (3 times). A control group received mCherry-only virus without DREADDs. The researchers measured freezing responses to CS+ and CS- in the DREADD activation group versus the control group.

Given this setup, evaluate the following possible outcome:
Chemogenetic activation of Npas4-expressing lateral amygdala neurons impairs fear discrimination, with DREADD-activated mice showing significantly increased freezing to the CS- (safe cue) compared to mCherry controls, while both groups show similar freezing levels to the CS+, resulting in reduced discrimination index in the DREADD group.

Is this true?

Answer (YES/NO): YES